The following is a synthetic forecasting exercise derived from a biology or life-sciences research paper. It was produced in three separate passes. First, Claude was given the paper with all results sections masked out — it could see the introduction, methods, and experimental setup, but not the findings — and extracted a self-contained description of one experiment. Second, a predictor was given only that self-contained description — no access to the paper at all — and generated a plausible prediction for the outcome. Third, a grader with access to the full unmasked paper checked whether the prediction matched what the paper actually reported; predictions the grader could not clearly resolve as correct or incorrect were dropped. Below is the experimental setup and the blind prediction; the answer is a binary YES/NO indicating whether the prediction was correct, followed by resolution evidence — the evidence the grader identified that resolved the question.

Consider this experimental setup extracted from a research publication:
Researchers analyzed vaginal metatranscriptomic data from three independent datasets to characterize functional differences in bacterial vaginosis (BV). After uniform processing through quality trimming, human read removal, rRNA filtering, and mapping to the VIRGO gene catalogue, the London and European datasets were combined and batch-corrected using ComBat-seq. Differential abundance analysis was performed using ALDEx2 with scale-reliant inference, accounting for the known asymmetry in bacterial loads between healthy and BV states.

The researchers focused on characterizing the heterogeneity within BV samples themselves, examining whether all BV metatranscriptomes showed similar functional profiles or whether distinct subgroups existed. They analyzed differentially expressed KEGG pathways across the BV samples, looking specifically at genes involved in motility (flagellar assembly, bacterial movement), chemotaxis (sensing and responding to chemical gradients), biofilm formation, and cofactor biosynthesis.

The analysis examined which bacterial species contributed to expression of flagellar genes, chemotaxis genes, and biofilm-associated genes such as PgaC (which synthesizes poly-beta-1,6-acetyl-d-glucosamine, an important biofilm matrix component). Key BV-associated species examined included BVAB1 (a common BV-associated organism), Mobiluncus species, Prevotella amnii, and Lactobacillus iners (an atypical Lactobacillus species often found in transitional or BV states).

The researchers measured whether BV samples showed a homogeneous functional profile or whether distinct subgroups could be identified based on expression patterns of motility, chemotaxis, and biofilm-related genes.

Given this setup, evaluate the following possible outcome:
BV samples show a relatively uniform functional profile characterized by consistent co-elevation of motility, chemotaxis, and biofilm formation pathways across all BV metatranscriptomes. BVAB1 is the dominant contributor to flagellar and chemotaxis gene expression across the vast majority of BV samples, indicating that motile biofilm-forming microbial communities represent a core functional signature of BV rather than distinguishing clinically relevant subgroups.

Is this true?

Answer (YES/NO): NO